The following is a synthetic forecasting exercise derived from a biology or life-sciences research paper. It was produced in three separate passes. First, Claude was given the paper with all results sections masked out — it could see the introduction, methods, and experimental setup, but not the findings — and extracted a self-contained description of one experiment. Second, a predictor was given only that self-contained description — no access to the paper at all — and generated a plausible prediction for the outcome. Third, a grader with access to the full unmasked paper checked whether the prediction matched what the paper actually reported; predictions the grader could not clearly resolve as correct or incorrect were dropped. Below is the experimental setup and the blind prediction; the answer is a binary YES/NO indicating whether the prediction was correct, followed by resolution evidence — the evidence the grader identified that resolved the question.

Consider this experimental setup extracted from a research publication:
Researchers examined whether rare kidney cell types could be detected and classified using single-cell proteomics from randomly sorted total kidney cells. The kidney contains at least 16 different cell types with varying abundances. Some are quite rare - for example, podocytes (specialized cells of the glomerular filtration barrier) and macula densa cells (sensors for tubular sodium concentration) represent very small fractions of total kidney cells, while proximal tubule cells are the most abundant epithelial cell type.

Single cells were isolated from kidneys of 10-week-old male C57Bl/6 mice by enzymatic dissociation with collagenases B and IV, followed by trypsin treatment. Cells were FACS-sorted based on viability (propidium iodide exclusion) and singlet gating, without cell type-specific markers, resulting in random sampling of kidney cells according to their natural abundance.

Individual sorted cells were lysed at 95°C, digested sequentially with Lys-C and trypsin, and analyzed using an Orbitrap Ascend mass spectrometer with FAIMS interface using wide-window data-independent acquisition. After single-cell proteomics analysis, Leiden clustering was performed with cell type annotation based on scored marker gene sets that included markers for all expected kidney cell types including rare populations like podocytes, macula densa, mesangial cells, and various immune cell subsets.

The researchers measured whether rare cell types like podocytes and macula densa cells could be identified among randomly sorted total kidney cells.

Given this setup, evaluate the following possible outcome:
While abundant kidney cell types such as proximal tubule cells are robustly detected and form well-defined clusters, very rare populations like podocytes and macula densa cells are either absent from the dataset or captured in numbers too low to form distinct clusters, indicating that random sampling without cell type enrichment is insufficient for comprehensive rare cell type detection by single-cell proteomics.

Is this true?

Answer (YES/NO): YES